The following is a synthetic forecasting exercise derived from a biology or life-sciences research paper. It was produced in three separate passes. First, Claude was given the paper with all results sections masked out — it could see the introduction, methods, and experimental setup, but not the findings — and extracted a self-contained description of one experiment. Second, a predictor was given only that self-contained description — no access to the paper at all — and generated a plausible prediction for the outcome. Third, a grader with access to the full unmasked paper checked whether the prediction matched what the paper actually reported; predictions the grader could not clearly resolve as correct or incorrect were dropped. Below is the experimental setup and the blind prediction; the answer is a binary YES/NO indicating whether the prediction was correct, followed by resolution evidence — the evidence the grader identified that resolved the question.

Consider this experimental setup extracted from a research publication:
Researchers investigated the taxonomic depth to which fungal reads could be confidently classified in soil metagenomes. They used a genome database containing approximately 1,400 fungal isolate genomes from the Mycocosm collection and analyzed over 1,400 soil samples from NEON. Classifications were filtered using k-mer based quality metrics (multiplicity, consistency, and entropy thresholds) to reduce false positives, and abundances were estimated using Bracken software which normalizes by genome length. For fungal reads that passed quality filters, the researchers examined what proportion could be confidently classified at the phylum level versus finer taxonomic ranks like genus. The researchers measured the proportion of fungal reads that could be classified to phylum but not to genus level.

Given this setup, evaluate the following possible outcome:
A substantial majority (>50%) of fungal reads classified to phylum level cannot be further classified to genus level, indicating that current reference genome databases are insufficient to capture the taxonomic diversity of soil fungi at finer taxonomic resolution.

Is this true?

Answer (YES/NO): NO